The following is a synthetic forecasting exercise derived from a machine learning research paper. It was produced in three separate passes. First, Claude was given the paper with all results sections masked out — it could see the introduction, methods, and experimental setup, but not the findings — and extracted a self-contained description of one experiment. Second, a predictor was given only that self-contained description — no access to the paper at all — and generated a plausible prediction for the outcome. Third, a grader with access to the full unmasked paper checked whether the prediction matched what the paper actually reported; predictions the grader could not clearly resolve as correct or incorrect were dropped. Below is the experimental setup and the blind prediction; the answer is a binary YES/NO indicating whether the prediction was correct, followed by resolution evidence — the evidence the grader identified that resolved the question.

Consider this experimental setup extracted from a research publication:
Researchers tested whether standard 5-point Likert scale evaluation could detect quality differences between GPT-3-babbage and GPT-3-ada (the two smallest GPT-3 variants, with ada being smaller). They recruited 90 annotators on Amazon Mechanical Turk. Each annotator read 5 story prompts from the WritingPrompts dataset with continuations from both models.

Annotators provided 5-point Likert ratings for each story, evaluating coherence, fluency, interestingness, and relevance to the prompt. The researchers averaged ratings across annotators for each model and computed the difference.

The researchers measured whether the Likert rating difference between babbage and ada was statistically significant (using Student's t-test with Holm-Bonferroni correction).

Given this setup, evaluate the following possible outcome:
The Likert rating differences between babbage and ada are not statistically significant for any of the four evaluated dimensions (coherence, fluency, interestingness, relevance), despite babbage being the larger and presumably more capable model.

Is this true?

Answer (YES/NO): NO